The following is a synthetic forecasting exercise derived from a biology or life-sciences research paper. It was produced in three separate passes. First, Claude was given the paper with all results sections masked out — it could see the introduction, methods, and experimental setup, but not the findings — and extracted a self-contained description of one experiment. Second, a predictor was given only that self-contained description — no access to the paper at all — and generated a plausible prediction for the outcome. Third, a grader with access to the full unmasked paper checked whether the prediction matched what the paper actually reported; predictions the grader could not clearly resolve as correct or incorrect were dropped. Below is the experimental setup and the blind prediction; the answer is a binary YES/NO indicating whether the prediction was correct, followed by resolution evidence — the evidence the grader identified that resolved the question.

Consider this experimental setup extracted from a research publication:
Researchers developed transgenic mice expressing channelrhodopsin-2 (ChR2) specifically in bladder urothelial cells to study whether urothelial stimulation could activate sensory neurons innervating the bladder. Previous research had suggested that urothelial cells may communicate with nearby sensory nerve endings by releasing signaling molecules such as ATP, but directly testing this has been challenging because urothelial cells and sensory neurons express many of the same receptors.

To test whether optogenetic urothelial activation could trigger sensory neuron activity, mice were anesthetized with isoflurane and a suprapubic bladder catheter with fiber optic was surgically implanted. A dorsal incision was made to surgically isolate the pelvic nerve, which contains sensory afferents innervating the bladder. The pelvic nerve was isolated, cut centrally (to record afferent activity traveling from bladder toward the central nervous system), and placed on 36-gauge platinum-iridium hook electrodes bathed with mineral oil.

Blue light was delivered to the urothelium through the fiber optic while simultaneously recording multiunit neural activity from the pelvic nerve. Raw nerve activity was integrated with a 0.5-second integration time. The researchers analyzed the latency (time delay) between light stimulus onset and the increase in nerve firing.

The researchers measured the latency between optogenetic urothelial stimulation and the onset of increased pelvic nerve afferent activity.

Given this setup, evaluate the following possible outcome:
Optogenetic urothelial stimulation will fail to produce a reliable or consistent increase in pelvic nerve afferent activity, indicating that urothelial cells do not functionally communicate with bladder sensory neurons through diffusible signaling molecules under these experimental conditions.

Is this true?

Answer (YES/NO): NO